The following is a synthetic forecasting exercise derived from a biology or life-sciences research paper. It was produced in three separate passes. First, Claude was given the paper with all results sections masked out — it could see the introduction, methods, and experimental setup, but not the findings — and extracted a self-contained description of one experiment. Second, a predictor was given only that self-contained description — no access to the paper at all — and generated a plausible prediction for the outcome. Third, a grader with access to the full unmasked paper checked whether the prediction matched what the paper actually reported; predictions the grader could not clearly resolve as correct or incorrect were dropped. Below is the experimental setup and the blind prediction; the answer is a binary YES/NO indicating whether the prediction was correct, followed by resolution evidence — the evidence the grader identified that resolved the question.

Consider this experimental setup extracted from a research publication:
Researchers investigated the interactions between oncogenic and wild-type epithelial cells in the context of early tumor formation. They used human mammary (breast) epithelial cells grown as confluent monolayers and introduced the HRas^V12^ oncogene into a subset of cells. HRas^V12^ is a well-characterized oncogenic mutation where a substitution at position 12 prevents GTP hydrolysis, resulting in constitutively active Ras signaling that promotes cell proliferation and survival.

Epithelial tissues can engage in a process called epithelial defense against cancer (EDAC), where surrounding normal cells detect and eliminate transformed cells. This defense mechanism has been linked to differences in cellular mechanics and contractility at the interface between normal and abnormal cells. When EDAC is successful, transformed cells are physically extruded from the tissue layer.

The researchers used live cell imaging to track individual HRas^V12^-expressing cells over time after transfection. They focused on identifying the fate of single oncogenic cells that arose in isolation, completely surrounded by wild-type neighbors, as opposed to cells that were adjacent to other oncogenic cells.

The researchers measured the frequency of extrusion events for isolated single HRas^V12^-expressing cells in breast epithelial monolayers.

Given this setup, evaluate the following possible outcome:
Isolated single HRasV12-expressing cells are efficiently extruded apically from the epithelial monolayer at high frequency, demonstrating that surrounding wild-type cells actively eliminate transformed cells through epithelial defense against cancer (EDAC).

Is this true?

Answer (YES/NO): YES